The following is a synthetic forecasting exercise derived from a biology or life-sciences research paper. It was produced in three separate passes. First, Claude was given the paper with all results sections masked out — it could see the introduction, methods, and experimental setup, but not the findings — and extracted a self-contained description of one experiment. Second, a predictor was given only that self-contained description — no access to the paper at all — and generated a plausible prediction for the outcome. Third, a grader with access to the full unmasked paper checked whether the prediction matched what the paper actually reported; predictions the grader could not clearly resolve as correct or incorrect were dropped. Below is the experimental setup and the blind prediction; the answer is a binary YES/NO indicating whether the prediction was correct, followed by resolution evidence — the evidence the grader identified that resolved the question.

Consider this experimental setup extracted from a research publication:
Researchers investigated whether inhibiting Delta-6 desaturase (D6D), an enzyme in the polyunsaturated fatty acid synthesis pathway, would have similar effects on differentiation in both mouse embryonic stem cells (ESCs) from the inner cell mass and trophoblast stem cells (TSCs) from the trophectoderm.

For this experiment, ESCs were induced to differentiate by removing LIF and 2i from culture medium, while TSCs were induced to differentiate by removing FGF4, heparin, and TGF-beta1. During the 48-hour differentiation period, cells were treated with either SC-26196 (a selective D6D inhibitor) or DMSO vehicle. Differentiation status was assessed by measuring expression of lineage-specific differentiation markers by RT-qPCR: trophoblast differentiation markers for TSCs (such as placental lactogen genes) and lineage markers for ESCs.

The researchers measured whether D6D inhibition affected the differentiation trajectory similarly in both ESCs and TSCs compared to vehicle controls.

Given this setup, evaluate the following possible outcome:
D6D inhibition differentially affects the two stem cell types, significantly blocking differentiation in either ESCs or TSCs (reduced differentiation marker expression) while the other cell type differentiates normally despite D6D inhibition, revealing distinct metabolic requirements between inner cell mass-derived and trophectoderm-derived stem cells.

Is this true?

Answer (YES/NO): NO